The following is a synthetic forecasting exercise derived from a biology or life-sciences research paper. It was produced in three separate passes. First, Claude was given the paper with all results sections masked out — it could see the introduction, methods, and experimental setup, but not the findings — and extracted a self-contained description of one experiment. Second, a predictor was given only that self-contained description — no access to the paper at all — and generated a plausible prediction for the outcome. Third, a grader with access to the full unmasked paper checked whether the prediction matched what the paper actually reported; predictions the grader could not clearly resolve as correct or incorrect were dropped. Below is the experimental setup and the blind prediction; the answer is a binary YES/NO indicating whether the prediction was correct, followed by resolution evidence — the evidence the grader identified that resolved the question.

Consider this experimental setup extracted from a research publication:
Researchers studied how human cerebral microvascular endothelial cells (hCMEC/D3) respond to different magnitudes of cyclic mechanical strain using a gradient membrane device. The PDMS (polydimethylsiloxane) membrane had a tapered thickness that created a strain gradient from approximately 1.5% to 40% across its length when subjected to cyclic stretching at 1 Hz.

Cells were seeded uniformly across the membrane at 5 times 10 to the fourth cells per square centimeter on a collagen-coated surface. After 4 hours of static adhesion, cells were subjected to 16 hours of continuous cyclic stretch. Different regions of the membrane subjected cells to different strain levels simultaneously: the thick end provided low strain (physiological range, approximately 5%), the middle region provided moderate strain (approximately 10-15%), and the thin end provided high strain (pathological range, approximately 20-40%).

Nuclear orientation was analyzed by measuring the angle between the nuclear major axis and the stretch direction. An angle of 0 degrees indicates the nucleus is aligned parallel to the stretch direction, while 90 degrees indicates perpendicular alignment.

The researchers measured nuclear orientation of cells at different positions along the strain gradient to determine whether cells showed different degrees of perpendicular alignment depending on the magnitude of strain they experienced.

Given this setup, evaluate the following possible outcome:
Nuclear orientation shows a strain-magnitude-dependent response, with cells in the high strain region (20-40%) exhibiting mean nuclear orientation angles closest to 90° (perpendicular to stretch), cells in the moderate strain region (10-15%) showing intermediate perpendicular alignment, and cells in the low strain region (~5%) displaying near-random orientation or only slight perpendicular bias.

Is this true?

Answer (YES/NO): NO